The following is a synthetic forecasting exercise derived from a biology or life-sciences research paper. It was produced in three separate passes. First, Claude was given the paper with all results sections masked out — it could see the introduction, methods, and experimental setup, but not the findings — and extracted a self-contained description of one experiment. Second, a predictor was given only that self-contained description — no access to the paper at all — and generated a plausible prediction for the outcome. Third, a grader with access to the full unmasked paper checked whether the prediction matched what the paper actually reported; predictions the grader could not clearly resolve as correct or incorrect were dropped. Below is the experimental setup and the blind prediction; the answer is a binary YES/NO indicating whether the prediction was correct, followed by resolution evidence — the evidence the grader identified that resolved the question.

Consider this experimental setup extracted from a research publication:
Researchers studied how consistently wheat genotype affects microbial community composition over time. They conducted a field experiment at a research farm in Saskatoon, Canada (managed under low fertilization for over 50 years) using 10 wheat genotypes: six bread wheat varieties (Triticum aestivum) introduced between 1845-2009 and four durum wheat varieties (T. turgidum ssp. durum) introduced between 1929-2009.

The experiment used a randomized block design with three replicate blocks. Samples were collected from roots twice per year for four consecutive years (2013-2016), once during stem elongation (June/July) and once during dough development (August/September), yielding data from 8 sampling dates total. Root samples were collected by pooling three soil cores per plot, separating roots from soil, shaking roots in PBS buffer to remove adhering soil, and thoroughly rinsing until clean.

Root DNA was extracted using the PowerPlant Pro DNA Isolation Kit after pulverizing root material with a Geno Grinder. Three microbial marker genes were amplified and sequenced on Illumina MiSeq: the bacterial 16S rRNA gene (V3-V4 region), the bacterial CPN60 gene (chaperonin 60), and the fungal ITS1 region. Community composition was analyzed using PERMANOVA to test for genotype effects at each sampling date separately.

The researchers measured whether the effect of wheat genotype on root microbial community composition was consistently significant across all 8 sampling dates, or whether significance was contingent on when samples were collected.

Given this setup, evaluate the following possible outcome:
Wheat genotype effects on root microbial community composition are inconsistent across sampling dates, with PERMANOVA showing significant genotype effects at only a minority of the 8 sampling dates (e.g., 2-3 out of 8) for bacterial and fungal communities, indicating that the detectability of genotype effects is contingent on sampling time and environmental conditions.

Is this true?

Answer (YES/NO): NO